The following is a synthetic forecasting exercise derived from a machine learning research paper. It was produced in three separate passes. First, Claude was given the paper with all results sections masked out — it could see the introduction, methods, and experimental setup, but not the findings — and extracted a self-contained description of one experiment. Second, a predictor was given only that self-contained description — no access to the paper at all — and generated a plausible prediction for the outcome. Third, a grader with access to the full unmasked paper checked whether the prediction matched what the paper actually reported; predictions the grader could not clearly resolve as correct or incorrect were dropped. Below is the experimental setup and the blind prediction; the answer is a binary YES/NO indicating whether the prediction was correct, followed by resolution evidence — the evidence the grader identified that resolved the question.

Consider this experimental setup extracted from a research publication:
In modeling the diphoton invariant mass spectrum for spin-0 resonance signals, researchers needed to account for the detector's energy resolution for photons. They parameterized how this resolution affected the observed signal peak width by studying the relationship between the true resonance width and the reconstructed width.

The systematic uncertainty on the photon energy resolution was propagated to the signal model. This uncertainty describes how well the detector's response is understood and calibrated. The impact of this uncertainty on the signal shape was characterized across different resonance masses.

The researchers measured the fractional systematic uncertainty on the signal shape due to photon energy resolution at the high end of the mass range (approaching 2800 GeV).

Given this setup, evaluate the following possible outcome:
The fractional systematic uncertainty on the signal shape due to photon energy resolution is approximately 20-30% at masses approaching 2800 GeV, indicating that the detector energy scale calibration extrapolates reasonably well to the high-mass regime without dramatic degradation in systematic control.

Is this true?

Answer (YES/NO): NO